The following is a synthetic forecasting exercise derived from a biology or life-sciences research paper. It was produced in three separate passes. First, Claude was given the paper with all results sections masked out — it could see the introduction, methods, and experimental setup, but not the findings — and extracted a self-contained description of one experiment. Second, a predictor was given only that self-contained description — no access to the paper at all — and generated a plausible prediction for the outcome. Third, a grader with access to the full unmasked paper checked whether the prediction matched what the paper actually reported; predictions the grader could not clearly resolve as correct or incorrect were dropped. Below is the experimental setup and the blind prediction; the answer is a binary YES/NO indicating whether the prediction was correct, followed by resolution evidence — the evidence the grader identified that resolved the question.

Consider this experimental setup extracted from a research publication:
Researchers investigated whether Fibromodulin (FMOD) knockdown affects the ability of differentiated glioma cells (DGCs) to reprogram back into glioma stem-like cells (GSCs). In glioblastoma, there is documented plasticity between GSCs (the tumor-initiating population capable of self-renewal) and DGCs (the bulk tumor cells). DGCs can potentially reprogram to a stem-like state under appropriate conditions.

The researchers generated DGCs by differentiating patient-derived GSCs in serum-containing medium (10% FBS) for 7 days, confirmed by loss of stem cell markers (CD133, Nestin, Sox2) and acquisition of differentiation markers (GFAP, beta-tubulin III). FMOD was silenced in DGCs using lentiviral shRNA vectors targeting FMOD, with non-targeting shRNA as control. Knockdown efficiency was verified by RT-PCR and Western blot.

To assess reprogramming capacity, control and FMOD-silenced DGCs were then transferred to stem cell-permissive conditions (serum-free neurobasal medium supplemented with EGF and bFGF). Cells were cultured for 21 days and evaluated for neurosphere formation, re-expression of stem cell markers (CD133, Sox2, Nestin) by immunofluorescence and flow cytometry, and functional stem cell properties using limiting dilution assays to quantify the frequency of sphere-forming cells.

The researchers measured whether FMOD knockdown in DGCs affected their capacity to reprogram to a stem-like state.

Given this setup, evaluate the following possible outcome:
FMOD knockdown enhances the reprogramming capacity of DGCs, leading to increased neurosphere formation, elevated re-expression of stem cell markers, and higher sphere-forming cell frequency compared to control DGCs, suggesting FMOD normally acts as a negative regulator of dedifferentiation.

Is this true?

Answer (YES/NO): NO